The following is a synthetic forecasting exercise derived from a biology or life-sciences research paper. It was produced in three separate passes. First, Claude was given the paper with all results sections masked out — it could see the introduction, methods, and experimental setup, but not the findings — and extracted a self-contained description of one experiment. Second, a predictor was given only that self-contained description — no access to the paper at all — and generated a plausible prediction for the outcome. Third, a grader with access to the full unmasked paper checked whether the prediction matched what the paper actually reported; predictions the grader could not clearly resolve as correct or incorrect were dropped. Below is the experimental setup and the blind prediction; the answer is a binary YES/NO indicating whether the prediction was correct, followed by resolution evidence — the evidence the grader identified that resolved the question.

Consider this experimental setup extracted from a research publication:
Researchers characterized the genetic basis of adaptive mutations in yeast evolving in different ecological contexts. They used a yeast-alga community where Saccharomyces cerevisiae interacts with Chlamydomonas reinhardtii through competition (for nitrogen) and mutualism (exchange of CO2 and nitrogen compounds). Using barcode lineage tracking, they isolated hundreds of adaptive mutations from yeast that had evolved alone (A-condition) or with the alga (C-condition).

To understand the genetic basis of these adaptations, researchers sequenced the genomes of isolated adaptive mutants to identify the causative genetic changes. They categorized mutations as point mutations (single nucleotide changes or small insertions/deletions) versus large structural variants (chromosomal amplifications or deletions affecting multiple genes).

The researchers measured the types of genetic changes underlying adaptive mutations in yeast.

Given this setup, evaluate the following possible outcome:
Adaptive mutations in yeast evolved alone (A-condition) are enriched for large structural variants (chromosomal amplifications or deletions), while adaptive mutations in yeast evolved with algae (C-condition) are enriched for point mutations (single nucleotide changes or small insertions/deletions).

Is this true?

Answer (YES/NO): NO